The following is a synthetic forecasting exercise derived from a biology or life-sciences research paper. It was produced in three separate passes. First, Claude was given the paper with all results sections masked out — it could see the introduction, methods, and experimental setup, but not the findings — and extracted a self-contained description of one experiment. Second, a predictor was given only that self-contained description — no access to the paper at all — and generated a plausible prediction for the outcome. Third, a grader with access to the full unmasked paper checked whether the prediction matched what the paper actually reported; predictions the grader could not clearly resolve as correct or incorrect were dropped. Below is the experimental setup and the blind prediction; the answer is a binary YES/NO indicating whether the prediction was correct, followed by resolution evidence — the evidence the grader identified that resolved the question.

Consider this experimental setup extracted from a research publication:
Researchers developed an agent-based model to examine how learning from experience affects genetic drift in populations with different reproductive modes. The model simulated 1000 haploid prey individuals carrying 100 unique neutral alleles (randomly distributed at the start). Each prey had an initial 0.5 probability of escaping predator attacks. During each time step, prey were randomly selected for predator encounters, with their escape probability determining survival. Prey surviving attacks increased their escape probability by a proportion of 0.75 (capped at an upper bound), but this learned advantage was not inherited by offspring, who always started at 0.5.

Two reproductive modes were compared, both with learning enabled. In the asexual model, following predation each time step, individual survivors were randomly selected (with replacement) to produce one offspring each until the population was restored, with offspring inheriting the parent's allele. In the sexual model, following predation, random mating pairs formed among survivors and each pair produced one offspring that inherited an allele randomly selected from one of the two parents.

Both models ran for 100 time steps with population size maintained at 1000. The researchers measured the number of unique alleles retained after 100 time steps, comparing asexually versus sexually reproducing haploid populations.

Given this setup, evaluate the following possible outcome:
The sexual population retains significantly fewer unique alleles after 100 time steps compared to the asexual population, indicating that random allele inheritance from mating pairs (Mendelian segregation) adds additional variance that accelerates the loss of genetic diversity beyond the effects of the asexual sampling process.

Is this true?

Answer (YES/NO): NO